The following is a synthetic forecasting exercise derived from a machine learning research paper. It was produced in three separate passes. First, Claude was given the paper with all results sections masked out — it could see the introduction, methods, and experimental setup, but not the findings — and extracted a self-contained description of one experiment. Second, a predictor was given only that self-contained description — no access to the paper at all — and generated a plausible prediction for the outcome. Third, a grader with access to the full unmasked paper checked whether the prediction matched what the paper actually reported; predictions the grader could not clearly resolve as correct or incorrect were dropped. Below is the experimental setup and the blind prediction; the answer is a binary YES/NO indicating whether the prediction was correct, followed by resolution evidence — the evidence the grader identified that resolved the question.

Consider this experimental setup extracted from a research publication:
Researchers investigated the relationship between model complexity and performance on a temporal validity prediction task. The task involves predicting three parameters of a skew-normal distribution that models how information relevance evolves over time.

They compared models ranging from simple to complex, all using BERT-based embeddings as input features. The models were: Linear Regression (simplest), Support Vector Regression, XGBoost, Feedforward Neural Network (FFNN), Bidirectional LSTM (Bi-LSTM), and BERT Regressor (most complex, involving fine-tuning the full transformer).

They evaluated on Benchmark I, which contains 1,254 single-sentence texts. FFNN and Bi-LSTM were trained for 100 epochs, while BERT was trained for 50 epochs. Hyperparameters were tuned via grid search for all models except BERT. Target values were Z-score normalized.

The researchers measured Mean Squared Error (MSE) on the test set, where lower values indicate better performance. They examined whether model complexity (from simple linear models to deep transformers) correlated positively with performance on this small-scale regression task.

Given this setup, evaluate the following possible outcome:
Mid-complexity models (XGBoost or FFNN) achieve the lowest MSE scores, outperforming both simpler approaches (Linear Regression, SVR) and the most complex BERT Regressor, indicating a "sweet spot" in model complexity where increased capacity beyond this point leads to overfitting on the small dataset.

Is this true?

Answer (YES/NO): YES